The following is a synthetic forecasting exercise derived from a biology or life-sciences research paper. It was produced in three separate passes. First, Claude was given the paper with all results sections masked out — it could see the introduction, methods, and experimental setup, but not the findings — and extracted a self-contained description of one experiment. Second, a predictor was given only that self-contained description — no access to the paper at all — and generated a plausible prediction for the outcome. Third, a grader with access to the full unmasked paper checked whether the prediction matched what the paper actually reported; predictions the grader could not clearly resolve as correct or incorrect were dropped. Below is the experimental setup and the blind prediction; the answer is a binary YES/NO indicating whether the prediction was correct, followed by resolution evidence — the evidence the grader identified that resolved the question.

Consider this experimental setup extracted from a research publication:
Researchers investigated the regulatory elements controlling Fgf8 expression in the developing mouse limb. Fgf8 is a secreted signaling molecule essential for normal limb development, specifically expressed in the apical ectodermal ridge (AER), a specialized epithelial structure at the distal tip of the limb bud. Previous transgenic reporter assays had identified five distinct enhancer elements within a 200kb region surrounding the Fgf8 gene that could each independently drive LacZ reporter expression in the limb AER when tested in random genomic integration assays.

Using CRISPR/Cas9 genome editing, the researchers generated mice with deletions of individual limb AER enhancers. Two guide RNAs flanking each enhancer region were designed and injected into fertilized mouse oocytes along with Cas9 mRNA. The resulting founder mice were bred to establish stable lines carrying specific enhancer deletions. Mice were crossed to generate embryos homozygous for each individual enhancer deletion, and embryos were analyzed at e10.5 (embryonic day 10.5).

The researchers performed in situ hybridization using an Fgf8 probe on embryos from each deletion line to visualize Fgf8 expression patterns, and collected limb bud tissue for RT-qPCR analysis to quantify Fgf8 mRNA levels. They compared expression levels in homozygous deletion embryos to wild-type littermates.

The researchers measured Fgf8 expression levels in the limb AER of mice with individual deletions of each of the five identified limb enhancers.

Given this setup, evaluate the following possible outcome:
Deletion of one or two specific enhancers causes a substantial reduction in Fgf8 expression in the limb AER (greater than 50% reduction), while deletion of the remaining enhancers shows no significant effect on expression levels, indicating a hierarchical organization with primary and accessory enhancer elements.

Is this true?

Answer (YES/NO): NO